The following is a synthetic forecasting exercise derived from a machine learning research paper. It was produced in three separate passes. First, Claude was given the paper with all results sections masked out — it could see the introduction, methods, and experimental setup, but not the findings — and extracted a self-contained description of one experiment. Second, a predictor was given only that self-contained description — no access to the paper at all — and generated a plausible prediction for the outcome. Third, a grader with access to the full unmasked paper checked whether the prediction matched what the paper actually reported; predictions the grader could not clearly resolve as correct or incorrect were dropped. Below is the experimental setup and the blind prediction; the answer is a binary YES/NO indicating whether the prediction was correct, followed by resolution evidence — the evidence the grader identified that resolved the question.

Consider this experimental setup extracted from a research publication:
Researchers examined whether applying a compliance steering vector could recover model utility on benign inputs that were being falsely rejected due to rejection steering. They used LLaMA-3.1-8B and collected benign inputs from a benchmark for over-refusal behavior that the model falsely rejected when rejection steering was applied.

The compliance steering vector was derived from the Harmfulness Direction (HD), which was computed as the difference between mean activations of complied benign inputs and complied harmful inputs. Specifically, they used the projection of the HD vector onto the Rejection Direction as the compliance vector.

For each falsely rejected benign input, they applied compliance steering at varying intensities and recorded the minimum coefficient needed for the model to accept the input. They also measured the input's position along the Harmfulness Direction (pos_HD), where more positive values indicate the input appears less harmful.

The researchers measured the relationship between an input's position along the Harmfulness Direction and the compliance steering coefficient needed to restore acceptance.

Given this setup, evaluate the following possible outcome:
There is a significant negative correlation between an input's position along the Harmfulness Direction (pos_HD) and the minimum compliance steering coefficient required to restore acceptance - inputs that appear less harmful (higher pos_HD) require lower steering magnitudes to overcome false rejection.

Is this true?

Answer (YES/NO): NO